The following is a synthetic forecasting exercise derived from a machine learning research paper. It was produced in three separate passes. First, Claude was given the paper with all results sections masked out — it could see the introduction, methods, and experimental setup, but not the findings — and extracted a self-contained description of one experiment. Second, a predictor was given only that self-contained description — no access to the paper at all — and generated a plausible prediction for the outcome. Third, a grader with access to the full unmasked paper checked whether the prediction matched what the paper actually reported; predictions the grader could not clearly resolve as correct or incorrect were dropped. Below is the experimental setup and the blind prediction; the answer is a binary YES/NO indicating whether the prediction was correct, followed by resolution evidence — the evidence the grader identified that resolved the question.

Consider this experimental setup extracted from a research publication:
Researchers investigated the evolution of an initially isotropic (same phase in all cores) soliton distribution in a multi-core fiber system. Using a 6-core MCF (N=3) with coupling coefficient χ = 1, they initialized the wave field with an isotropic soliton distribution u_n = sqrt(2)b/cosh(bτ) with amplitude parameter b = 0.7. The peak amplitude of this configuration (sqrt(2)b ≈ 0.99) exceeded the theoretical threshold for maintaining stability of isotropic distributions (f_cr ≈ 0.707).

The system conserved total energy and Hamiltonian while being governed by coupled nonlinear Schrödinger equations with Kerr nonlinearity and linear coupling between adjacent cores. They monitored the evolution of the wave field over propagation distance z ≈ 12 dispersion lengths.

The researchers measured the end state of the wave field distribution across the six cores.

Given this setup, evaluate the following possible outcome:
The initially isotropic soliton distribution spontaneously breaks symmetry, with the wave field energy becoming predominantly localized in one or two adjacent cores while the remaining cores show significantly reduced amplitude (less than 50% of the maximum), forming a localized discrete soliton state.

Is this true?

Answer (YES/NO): YES